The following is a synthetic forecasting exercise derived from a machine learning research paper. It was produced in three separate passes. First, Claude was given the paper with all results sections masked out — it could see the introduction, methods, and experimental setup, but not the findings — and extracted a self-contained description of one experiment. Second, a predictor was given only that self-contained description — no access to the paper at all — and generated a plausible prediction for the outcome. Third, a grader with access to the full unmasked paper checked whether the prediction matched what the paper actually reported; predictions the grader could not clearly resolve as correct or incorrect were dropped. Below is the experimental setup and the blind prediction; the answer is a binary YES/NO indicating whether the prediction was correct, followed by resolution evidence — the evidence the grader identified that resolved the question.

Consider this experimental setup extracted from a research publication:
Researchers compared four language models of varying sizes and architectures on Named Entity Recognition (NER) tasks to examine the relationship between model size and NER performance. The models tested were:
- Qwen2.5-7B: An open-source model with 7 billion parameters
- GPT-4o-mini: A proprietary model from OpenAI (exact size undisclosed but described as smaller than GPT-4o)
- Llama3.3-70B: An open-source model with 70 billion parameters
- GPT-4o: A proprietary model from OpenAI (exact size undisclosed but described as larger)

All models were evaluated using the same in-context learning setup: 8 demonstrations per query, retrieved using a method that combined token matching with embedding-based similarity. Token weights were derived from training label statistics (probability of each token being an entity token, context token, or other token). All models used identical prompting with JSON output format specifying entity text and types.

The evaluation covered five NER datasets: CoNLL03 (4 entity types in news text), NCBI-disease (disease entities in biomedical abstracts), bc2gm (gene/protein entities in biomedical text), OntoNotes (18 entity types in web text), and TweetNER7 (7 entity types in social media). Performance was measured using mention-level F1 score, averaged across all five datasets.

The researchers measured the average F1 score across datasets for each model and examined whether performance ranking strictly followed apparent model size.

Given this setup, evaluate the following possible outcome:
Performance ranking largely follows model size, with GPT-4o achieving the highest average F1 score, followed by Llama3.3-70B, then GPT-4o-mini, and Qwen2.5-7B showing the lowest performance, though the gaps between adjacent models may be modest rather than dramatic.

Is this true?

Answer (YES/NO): YES